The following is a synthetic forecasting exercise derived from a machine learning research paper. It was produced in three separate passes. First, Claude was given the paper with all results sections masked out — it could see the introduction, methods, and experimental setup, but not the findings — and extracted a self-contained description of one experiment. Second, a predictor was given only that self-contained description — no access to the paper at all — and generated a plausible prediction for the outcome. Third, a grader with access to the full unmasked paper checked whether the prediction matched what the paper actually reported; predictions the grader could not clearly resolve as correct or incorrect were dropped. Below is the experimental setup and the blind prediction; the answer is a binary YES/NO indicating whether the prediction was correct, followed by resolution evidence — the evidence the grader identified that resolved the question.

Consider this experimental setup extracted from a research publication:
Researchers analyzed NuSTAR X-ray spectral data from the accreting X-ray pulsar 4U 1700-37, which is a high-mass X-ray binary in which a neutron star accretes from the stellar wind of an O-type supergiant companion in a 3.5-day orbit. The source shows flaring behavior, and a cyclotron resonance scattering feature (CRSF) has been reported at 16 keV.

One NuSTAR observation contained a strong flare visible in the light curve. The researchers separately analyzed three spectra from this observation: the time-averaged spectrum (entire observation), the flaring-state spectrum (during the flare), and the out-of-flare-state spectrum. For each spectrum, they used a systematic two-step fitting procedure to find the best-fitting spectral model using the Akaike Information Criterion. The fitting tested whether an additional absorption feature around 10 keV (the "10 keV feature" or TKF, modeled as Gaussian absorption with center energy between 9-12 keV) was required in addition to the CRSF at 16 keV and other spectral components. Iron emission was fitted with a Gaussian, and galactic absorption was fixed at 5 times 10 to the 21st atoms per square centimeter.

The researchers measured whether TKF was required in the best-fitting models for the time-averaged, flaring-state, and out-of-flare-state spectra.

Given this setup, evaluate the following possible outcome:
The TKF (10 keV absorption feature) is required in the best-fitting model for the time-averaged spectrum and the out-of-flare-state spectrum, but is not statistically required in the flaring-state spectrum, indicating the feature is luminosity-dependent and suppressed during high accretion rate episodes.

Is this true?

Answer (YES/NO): NO